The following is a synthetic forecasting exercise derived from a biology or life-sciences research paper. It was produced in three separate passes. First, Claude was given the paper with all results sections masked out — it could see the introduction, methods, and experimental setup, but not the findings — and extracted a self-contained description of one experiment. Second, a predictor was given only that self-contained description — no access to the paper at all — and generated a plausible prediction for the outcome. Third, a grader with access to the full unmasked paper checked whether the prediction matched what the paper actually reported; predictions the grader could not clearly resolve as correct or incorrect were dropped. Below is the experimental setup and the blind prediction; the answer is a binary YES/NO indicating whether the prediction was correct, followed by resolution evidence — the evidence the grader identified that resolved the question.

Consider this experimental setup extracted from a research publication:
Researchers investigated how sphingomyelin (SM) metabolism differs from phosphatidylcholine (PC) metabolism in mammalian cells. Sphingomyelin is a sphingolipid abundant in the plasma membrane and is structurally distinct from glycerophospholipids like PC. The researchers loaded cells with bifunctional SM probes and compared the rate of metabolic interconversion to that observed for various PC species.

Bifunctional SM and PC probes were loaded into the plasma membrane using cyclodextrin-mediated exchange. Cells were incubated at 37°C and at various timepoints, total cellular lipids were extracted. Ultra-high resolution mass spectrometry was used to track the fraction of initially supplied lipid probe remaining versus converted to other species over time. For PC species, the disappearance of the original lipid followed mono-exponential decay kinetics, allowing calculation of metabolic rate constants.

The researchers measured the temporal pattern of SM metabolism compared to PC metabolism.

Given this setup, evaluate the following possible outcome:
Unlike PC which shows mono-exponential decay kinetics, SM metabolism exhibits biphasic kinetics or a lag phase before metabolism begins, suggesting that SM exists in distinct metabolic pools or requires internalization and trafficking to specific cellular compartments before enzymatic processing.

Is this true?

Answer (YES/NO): NO